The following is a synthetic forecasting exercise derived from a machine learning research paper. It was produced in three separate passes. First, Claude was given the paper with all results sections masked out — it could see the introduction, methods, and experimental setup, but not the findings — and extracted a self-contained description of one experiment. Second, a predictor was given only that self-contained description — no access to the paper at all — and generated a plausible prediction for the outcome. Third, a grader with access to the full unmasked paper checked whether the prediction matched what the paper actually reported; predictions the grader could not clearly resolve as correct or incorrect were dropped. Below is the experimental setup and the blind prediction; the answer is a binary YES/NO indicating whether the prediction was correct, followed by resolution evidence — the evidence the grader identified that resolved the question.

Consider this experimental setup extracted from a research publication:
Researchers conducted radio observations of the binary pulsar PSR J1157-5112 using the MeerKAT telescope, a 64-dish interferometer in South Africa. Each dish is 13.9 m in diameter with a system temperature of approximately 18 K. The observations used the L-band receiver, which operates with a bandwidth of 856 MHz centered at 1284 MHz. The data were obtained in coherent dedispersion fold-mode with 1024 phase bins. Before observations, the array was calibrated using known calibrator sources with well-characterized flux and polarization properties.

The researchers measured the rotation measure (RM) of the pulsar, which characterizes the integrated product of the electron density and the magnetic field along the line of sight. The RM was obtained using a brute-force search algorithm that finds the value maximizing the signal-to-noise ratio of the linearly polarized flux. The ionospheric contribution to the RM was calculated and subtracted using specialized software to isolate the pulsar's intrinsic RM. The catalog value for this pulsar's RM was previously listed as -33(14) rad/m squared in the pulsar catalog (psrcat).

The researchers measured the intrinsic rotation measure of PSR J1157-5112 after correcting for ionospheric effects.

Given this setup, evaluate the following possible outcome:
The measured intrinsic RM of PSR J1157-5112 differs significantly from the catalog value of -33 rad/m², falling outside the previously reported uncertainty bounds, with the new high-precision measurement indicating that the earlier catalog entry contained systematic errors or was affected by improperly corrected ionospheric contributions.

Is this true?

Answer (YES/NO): NO